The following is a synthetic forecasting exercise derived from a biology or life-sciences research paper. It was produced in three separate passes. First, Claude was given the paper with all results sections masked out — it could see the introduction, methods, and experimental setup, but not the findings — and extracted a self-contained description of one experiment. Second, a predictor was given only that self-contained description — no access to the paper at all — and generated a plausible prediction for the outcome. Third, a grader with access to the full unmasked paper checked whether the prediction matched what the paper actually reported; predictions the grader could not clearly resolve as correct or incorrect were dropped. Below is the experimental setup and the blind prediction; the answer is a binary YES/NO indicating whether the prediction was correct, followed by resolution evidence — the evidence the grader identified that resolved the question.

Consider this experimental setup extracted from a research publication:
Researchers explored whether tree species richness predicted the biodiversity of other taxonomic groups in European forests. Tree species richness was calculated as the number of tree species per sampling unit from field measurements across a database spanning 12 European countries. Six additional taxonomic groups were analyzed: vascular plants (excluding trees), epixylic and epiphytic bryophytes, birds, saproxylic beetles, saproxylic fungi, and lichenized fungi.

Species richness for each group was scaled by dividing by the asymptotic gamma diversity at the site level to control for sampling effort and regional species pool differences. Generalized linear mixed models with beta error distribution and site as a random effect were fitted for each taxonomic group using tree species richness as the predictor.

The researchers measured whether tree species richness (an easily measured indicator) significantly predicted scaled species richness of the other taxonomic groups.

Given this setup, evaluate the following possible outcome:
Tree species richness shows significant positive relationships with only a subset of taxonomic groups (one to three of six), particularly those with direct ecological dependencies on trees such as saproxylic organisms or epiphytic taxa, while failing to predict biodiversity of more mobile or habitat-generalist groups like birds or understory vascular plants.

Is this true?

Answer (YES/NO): NO